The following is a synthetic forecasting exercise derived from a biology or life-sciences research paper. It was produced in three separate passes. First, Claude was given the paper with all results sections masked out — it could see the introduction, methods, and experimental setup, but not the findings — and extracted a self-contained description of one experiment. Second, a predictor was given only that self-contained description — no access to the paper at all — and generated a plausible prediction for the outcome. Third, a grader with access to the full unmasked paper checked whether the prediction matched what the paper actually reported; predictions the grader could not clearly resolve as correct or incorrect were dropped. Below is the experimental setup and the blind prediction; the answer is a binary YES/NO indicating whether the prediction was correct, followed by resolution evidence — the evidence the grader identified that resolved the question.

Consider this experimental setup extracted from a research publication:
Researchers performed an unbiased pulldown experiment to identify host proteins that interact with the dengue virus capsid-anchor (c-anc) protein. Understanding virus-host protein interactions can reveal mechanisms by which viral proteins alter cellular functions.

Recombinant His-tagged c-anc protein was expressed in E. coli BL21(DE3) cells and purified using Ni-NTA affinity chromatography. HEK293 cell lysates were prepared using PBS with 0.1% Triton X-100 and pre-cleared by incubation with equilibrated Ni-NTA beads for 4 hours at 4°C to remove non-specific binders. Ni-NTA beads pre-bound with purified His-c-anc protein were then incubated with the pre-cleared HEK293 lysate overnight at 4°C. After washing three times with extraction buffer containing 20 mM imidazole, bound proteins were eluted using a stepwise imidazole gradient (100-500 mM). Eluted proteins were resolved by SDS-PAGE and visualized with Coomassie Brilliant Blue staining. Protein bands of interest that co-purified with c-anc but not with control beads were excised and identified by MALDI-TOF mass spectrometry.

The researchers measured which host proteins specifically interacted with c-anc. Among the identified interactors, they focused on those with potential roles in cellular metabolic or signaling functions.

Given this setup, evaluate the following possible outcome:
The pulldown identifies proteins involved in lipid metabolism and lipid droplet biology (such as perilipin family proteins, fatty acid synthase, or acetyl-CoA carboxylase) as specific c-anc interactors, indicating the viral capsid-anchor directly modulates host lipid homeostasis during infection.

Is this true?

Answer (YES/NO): NO